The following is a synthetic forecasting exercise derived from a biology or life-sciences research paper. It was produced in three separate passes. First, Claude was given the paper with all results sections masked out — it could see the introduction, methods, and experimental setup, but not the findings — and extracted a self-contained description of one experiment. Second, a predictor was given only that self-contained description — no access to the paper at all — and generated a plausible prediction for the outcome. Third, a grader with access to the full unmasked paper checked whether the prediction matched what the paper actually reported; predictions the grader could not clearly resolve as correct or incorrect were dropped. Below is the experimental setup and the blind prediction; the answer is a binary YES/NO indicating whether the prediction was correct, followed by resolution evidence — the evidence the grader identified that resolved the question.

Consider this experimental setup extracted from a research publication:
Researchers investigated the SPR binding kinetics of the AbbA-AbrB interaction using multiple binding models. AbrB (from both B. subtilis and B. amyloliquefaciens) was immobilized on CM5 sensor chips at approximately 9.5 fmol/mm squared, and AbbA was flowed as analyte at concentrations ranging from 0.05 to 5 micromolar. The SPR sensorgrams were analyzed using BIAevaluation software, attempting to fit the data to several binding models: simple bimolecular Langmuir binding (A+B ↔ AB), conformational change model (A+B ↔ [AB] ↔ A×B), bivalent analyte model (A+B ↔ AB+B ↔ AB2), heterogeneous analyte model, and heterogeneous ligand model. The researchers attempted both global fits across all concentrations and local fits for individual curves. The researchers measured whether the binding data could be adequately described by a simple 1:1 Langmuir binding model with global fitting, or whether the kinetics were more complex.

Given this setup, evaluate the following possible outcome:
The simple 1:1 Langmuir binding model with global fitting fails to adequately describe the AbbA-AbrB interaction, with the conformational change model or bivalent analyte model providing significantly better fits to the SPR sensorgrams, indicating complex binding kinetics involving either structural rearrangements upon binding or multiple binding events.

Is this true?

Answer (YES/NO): NO